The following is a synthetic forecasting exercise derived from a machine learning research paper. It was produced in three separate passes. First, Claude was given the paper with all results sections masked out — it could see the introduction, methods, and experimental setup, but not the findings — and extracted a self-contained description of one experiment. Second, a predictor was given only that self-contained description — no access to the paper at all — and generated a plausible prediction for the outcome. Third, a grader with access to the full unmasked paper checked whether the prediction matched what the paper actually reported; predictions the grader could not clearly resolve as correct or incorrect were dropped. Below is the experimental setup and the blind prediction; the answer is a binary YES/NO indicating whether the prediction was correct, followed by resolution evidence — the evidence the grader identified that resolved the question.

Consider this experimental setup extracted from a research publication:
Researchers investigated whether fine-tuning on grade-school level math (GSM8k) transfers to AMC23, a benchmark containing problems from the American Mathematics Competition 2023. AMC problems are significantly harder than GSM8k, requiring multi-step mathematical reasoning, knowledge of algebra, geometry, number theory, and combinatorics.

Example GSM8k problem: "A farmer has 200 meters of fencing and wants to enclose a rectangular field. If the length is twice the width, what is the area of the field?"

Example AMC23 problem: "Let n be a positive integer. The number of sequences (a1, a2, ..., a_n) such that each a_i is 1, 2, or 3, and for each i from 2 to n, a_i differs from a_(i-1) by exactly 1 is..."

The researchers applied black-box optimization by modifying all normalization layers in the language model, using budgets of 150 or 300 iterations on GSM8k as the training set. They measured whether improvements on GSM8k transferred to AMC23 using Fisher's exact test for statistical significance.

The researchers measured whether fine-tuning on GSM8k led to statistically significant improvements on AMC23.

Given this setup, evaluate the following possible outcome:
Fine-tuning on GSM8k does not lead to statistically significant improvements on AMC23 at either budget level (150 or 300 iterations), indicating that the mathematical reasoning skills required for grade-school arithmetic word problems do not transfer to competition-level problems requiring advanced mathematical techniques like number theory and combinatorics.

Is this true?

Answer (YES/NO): NO